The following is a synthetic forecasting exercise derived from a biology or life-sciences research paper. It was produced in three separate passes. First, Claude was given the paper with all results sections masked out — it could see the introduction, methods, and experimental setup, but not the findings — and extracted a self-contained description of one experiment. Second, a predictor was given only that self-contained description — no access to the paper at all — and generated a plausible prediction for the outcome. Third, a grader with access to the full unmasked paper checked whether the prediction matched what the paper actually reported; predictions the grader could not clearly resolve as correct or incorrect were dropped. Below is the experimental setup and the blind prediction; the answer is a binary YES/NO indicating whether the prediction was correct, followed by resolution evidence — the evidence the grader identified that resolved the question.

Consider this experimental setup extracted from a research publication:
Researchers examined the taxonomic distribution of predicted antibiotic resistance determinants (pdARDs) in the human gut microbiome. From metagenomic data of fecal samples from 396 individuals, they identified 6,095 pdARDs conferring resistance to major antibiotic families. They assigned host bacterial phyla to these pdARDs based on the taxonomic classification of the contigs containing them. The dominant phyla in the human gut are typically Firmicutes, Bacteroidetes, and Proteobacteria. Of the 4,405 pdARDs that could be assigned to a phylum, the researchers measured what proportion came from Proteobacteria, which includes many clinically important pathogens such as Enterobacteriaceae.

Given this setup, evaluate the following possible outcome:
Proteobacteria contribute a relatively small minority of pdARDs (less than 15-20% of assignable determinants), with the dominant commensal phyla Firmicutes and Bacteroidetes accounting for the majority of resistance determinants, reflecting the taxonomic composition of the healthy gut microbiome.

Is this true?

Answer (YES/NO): YES